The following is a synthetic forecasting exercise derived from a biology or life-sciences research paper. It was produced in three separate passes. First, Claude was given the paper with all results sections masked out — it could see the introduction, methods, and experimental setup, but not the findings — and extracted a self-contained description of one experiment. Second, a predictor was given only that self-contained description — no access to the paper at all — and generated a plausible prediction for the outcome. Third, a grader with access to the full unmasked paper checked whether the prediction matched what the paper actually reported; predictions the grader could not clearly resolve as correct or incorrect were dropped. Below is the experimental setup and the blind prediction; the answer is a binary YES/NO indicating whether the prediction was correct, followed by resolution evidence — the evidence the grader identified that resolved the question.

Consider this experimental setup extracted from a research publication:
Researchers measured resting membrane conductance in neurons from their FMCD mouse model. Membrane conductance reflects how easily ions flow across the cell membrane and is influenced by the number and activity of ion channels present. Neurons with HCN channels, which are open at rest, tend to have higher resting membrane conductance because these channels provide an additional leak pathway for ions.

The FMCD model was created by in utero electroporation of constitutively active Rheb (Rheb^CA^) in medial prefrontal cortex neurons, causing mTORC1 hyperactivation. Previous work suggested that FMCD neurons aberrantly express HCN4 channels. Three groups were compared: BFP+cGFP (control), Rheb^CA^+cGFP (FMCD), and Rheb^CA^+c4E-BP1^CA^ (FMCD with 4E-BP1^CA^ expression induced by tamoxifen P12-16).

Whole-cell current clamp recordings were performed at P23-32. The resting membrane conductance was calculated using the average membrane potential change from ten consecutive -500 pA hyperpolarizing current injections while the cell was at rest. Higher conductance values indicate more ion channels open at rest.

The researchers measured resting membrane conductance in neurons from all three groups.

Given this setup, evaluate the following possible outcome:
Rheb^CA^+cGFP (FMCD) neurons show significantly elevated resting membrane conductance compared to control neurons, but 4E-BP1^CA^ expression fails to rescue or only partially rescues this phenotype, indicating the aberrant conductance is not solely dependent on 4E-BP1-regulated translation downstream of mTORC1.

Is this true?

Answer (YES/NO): YES